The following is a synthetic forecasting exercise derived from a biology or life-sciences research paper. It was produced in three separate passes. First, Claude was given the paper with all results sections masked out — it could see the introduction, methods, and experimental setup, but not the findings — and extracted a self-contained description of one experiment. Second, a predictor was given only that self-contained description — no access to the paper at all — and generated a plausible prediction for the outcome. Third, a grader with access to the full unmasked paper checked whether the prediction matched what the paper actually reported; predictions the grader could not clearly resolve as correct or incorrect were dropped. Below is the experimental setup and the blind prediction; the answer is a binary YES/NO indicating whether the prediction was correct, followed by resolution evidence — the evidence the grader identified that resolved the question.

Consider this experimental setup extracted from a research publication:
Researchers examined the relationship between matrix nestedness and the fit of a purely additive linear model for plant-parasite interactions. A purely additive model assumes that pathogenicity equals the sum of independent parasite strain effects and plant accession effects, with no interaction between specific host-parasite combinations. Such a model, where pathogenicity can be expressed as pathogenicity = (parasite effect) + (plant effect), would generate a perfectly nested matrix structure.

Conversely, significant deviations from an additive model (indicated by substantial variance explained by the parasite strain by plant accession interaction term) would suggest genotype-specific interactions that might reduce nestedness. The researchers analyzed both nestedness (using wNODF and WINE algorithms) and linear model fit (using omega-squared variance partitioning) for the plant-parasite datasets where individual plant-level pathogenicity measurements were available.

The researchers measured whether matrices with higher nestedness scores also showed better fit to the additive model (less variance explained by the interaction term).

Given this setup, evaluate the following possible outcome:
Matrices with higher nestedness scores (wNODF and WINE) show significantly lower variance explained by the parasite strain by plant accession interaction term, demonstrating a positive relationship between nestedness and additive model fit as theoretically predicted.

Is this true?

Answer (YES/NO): NO